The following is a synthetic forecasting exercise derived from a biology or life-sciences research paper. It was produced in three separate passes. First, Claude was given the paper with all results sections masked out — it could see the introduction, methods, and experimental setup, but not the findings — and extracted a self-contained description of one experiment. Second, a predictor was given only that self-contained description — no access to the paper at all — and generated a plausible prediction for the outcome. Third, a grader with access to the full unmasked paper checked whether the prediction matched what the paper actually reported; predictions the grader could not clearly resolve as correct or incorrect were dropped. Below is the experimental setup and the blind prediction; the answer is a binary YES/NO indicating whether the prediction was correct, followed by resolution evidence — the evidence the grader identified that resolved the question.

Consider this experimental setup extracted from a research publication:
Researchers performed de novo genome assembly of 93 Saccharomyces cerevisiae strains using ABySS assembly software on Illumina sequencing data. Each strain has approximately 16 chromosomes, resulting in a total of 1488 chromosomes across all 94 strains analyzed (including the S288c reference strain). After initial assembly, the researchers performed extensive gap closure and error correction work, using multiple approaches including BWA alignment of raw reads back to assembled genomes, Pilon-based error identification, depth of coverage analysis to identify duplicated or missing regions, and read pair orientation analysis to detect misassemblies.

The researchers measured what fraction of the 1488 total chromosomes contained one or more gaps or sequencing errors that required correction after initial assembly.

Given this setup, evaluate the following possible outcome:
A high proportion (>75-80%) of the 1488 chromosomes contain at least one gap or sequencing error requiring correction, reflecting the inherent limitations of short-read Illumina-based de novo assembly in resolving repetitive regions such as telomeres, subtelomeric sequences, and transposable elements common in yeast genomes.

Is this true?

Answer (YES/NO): NO